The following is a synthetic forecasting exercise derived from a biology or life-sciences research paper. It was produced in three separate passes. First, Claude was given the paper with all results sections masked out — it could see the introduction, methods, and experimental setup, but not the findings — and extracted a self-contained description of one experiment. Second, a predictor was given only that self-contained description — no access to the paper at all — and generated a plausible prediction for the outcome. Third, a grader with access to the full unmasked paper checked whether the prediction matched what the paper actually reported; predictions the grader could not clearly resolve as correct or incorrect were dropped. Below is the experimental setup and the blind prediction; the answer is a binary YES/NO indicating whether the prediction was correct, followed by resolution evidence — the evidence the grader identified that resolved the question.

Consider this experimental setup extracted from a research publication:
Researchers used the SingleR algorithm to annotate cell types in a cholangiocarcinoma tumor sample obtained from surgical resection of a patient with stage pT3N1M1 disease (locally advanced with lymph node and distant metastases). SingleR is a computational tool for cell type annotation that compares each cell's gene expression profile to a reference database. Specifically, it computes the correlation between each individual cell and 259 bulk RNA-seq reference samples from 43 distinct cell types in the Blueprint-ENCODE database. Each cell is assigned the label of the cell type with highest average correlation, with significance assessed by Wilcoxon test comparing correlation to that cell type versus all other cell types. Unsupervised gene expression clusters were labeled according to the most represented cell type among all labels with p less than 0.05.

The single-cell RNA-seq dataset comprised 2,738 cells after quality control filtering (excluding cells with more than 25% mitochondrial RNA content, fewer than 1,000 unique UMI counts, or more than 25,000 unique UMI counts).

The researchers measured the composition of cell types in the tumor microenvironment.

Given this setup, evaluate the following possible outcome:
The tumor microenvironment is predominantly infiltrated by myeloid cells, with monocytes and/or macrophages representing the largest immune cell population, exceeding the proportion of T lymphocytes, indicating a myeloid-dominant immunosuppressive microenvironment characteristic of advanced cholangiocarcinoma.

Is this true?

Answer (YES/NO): NO